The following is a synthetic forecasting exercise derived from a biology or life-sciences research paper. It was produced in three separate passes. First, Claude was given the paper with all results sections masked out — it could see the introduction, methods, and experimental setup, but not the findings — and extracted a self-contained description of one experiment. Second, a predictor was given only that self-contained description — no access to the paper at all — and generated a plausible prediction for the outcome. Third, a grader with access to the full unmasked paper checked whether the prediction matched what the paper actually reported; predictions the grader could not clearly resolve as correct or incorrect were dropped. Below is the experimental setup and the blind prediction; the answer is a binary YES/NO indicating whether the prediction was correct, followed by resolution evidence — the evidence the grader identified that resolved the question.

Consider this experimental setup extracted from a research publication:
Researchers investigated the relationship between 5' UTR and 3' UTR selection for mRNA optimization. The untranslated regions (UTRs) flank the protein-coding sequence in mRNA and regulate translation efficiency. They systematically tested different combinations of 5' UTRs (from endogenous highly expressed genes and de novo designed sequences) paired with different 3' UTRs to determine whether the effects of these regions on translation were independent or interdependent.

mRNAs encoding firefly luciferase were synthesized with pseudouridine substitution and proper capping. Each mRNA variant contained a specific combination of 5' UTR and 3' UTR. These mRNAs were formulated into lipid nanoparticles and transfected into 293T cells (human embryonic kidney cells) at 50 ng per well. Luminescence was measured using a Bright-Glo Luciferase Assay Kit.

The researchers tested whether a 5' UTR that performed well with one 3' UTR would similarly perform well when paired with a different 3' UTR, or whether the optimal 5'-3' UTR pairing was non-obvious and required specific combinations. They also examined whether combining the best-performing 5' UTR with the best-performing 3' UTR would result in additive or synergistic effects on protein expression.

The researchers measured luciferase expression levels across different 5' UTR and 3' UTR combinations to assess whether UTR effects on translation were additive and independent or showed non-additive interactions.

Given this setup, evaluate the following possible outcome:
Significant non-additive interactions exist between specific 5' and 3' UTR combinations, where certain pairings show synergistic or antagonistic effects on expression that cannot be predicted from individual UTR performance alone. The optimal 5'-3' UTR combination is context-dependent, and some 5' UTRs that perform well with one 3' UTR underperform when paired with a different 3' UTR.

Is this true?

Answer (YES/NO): NO